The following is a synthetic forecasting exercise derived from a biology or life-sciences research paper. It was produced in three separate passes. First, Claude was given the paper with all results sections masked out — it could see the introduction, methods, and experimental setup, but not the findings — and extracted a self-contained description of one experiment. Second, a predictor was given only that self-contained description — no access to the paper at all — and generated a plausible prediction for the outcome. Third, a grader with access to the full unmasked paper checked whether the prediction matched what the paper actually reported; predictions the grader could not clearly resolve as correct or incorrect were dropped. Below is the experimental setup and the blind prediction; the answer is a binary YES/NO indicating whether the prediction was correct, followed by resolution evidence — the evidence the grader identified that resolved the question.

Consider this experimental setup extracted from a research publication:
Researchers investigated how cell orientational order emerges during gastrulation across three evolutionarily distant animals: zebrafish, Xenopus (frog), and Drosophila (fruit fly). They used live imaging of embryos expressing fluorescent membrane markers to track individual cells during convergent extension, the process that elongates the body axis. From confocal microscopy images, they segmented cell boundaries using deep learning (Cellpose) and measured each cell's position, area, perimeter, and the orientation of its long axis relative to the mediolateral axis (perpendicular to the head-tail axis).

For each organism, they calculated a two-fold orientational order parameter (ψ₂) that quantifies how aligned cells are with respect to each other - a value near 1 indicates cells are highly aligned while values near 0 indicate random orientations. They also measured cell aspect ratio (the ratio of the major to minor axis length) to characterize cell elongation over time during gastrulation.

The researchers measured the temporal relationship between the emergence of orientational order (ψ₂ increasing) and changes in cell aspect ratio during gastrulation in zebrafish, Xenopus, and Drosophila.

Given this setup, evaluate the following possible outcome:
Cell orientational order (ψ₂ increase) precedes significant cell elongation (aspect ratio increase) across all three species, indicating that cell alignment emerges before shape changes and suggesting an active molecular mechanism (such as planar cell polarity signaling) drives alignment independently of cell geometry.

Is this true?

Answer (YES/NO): YES